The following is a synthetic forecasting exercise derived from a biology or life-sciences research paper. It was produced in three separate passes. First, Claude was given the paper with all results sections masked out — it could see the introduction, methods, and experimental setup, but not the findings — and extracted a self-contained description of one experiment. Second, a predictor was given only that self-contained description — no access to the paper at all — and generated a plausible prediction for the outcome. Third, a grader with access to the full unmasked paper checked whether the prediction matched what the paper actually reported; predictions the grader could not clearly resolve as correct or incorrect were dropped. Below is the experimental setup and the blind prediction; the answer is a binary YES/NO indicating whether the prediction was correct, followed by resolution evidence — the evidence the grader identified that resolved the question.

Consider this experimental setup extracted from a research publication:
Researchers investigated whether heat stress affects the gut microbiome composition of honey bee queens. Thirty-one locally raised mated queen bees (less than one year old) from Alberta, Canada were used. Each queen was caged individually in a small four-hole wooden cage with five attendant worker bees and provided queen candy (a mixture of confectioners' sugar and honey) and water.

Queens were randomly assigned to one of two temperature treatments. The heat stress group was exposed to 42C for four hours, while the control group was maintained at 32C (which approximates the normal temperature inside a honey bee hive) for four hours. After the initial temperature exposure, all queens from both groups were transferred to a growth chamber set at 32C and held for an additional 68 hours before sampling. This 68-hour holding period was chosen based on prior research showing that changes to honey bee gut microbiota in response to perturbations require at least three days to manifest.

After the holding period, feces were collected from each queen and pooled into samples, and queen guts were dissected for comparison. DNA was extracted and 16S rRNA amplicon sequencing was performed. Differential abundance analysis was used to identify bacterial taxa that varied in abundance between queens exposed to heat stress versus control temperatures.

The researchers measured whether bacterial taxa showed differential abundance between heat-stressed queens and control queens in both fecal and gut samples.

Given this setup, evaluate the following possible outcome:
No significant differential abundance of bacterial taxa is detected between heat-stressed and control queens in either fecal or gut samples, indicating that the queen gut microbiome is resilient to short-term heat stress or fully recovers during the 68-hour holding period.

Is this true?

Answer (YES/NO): NO